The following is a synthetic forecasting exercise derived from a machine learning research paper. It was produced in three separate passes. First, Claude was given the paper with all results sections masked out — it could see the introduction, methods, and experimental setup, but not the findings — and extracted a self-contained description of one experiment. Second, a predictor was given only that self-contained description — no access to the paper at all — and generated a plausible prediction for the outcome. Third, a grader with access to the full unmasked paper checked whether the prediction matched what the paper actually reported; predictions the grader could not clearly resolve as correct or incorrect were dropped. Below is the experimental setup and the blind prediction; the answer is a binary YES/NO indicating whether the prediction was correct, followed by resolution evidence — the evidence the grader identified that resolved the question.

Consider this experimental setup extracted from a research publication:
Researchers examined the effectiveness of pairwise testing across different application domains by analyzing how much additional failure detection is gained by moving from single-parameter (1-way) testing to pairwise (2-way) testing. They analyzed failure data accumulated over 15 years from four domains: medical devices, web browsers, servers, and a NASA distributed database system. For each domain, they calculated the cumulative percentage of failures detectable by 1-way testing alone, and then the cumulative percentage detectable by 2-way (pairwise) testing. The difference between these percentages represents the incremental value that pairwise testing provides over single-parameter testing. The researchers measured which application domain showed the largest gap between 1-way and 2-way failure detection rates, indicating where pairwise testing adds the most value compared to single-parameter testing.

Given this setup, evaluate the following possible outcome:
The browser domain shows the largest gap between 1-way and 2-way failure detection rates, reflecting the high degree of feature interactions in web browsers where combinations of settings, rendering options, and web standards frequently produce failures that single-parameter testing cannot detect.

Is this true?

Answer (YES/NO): YES